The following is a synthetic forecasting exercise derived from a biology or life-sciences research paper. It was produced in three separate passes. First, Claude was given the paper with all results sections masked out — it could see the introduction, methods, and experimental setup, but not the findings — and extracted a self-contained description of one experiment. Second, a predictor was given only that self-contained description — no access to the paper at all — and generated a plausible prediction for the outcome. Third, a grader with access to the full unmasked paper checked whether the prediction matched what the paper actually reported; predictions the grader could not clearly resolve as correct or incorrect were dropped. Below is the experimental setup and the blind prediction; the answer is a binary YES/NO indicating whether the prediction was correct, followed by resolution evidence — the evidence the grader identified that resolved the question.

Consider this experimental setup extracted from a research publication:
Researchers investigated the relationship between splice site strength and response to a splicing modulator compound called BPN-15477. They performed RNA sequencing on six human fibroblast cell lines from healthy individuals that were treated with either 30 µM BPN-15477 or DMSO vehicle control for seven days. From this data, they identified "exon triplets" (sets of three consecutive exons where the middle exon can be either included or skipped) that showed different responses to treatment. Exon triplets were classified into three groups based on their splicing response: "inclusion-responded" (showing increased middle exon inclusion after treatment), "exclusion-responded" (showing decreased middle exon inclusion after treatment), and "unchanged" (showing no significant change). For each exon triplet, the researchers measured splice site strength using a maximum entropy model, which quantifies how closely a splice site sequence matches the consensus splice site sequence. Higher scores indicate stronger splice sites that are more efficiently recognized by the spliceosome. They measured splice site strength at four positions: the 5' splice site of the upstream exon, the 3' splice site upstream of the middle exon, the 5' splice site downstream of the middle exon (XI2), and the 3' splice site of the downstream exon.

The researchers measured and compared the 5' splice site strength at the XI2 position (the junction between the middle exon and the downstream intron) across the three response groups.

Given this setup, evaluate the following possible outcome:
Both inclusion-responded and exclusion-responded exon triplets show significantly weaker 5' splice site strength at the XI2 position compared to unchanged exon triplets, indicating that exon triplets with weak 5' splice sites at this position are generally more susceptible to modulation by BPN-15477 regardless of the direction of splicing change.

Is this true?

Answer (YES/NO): NO